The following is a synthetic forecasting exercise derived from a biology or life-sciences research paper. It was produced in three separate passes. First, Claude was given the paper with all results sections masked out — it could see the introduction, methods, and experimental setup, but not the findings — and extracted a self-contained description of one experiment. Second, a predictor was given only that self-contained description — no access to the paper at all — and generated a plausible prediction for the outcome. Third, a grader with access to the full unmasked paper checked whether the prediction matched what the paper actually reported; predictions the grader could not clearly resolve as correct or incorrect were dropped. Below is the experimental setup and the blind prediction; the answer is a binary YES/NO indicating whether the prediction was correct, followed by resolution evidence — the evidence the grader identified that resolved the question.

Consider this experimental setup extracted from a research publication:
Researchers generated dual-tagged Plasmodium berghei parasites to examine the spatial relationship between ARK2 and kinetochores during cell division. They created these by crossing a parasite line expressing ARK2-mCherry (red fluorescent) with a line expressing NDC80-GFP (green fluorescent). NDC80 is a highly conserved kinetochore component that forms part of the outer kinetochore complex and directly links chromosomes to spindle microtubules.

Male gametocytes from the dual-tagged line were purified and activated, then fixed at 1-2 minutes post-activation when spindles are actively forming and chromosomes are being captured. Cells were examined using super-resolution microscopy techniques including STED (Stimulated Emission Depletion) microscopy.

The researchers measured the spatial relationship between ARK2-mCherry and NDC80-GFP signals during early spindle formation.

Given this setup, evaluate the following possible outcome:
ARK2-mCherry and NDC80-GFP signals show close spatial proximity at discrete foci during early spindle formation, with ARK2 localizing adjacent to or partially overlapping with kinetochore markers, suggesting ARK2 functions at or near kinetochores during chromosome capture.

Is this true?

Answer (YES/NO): NO